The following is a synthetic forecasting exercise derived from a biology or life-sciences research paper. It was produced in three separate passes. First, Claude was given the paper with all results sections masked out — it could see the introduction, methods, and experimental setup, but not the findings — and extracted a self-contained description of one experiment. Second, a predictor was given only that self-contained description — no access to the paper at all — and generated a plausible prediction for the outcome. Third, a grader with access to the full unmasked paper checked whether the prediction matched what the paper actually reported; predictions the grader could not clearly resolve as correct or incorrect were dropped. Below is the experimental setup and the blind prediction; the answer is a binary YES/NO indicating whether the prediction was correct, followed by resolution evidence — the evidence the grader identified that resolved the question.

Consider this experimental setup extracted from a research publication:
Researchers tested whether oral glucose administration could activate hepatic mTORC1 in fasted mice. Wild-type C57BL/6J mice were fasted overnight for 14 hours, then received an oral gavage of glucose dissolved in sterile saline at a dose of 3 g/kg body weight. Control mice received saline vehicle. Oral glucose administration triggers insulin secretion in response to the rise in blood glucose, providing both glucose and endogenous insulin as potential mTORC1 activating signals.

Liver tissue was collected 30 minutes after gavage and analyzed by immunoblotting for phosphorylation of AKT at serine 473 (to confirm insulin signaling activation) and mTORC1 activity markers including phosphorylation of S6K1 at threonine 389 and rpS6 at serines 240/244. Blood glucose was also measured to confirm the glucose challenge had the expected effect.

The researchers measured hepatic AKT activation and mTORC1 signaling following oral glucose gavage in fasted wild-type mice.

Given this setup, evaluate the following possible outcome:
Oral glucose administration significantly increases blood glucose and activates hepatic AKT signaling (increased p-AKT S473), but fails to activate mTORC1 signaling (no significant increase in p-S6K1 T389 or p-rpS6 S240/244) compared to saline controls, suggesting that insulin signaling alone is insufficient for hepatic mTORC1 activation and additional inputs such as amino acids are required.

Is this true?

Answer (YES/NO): NO